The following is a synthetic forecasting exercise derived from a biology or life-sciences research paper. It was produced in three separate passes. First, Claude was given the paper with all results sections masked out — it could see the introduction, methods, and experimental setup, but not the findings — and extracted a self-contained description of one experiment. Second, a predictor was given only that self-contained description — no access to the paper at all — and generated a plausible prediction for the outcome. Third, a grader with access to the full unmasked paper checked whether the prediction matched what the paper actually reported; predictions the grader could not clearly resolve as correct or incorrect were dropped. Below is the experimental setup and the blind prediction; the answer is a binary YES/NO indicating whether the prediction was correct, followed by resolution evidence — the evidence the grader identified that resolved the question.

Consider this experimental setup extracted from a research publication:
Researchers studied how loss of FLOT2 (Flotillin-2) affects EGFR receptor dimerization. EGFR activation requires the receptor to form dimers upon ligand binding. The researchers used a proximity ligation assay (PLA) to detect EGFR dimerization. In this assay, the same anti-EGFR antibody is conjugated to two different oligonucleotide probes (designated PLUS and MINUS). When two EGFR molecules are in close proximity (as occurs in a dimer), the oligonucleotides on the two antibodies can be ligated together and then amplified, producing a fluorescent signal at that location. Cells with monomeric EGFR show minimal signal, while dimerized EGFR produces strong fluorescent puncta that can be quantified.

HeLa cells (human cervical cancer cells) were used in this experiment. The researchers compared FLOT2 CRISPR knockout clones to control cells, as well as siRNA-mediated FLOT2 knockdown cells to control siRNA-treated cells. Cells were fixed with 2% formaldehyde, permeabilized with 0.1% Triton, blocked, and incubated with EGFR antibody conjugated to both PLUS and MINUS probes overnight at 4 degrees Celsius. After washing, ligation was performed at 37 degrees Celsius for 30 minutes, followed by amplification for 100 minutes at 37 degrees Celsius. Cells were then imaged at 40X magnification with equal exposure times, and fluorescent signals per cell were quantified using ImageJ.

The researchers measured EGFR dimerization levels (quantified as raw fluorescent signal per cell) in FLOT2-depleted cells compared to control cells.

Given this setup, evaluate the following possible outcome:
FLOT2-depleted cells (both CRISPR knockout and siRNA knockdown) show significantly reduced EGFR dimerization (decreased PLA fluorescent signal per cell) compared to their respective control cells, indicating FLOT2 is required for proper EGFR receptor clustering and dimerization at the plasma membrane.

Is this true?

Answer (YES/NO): NO